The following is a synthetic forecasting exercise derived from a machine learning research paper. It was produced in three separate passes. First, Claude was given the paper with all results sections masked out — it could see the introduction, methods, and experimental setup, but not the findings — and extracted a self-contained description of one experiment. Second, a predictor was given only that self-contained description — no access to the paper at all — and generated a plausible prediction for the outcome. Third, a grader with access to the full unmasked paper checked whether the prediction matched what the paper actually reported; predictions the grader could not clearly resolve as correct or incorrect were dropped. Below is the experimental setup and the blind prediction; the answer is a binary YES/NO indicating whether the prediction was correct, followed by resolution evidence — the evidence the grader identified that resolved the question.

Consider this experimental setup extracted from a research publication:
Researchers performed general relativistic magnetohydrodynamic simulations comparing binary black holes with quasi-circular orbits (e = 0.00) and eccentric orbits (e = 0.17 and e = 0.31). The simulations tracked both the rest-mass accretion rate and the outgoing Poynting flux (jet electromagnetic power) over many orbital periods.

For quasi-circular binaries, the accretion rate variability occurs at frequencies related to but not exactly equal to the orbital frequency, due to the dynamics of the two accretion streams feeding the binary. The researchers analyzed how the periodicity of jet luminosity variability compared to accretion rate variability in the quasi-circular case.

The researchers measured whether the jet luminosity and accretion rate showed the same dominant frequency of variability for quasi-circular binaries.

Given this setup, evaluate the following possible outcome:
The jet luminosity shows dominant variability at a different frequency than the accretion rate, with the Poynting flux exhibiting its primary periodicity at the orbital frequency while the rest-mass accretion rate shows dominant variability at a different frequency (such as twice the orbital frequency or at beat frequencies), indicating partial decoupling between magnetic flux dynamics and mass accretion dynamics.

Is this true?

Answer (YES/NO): NO